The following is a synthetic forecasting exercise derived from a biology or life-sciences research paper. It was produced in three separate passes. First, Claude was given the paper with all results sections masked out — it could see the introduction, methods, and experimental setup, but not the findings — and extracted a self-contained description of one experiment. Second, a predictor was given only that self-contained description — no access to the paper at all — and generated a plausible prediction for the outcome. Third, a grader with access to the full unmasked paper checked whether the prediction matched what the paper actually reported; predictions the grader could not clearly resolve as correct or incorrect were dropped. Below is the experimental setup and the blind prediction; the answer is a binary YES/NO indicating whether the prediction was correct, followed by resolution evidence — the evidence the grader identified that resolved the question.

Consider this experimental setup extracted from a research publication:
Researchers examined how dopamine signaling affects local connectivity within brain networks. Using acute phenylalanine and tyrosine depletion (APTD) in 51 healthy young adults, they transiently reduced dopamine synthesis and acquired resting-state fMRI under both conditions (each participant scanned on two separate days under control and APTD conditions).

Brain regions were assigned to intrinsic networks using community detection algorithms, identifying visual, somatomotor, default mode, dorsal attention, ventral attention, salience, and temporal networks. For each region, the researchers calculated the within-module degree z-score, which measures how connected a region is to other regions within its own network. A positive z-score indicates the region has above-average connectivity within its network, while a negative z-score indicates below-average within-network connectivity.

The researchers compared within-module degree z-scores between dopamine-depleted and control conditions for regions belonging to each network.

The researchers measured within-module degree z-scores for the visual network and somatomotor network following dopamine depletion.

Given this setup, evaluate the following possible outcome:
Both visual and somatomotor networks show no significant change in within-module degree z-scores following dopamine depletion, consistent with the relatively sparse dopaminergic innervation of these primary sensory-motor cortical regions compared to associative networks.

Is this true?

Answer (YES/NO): YES